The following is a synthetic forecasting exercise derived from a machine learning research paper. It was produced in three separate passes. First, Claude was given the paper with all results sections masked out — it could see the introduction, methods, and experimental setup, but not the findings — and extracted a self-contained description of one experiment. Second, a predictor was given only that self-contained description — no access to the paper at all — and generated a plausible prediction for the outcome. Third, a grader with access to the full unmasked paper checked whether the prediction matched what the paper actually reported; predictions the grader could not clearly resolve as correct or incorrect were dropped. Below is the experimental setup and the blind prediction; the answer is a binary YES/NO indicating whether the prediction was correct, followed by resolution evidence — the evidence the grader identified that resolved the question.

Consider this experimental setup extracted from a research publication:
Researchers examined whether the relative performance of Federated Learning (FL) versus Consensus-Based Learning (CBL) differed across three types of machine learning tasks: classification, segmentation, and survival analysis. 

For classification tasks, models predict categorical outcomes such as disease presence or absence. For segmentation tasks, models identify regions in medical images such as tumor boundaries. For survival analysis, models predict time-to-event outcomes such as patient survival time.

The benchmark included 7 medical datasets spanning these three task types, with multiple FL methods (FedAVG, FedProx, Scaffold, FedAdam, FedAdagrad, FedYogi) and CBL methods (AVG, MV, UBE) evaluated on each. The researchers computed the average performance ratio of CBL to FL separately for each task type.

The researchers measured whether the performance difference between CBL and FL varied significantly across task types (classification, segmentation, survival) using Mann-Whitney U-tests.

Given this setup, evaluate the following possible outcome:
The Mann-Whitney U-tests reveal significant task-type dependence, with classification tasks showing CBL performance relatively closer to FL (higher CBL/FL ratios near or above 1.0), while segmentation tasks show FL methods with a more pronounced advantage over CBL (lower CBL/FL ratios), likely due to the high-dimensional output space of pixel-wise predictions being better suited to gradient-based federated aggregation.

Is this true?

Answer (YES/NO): NO